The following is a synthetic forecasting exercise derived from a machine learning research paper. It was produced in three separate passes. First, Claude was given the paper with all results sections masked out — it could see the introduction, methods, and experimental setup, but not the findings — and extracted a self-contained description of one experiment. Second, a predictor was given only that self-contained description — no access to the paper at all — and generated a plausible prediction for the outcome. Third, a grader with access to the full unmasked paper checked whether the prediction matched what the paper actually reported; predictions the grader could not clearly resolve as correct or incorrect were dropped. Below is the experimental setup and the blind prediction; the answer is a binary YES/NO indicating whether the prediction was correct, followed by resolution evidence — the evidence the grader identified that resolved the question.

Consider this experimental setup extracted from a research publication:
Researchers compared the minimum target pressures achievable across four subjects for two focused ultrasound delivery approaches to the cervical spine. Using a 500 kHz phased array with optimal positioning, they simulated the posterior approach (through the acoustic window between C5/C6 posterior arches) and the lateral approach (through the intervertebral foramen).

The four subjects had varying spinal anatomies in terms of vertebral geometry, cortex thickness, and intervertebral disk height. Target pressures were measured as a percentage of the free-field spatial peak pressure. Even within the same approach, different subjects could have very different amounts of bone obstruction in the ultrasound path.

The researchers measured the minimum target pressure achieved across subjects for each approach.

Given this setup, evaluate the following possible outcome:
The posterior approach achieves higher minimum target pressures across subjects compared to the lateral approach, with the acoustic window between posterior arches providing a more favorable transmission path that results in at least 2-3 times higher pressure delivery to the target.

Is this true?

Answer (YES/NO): NO